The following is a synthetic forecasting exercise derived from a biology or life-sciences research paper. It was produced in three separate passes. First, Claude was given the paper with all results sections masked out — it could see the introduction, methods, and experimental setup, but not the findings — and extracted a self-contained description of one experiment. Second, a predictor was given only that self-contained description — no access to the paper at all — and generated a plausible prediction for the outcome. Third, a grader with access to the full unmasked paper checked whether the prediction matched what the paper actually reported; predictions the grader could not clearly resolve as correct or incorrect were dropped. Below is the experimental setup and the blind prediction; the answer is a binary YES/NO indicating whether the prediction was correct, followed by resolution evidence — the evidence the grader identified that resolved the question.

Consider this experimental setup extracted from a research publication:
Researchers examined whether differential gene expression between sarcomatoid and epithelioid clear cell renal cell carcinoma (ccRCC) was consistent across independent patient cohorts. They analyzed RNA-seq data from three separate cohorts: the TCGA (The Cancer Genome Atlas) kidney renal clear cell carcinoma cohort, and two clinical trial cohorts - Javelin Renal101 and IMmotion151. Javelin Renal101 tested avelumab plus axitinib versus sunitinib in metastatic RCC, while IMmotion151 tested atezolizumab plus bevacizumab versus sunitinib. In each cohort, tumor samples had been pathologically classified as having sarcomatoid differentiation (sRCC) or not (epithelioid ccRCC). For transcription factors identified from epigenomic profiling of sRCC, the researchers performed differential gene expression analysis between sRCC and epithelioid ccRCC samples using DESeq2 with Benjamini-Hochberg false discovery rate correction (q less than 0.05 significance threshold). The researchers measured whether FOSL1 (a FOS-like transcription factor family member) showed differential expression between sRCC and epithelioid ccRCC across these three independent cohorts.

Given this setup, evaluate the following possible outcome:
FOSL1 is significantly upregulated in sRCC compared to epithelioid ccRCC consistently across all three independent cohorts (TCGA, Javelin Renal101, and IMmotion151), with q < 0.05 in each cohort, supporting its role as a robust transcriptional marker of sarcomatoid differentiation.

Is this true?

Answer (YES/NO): YES